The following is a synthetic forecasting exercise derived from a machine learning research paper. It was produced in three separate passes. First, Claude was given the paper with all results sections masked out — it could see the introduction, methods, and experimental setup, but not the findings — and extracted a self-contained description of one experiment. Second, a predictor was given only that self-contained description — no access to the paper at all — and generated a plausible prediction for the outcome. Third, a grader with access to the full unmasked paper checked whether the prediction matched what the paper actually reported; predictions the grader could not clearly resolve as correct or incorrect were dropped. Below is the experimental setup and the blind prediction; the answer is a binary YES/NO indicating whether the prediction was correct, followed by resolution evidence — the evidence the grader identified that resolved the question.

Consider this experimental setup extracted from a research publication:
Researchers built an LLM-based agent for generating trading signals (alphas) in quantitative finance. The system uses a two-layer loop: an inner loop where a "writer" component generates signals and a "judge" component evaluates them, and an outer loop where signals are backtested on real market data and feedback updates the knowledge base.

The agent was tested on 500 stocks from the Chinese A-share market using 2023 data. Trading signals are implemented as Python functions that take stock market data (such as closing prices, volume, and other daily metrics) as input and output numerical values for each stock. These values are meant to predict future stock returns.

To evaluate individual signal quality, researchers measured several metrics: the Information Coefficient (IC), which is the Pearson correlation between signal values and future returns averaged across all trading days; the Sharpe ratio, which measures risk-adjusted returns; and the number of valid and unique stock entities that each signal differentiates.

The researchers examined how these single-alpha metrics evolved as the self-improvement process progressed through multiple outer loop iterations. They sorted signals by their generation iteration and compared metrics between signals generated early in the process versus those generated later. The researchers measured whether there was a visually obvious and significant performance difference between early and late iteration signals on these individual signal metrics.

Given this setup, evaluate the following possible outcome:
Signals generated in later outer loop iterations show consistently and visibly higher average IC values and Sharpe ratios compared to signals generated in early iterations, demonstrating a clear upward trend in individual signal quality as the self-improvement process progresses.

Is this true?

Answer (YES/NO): NO